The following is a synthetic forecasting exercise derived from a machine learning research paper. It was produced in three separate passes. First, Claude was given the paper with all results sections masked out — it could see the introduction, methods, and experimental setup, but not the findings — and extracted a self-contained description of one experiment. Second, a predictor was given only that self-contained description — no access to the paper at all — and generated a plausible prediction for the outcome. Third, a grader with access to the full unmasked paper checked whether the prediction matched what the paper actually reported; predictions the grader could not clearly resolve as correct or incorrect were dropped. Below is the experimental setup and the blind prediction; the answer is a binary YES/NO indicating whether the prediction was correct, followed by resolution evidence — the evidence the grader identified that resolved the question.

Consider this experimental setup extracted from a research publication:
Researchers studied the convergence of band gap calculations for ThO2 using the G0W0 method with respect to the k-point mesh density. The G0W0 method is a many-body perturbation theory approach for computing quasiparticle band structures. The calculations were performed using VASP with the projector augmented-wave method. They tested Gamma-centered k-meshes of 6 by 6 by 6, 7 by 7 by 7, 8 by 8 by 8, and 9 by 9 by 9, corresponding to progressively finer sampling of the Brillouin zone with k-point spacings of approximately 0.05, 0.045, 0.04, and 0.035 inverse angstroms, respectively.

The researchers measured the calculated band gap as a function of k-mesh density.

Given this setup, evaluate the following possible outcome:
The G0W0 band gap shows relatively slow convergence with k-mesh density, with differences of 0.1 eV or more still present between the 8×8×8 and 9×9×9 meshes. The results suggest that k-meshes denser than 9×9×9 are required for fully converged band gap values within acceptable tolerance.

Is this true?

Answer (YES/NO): NO